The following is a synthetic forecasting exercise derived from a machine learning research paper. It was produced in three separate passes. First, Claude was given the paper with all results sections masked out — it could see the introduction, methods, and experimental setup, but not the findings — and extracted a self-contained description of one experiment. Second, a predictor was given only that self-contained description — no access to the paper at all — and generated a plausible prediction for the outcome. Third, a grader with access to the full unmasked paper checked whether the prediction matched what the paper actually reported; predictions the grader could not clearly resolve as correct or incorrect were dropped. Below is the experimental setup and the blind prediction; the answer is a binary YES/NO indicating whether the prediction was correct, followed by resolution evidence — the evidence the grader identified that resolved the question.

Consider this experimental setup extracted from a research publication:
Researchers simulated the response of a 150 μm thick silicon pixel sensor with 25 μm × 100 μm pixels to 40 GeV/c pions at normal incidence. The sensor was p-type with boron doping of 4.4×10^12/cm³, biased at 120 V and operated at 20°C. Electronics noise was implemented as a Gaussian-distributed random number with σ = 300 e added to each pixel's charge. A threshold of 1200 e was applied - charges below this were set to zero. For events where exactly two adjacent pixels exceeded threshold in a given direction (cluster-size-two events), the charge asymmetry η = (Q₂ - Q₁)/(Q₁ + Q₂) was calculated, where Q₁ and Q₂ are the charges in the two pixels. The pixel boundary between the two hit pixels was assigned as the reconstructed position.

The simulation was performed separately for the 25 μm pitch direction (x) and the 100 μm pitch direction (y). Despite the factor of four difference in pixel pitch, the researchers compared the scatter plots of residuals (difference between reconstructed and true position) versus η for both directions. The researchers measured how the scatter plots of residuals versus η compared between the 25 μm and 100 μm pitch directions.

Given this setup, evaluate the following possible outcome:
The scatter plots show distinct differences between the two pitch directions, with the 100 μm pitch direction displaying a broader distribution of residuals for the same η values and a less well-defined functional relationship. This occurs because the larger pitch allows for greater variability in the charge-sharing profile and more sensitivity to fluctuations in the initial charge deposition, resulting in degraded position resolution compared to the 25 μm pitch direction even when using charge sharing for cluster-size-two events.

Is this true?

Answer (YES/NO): NO